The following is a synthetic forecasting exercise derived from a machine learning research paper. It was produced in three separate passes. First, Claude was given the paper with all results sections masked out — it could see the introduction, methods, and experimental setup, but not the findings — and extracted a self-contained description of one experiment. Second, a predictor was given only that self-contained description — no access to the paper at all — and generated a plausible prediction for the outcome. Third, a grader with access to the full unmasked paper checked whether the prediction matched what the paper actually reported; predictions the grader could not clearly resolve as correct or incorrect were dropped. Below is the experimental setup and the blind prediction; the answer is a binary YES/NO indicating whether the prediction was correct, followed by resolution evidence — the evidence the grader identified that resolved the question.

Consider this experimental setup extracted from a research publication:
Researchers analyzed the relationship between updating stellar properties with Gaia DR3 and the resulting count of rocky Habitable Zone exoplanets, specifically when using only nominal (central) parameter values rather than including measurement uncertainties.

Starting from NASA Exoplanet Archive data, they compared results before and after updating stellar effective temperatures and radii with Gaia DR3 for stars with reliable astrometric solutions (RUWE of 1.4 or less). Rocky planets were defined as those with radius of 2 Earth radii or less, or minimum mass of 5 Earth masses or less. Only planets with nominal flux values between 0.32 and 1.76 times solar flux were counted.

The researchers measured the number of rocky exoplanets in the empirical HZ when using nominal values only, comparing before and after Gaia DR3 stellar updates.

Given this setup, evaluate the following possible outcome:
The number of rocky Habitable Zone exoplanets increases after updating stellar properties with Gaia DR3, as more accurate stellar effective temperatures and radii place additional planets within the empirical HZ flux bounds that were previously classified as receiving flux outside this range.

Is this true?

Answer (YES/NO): YES